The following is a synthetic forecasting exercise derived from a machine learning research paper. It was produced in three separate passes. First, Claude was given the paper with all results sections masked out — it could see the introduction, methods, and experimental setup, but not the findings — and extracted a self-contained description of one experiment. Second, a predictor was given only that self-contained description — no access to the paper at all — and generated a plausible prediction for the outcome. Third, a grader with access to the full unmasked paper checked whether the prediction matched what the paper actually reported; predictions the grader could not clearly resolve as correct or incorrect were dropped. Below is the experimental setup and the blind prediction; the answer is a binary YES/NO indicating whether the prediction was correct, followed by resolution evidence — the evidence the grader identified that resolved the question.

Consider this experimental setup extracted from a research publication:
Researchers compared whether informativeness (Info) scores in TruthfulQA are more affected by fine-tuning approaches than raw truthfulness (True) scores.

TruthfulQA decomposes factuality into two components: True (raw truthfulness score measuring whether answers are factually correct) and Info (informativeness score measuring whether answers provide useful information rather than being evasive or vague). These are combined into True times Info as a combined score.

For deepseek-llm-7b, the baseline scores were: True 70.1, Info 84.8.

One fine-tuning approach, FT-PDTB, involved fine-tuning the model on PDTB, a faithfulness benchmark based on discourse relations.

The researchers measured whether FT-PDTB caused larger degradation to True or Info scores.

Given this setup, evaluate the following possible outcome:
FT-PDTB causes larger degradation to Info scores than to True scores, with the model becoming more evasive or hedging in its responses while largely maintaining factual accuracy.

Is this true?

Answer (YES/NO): YES